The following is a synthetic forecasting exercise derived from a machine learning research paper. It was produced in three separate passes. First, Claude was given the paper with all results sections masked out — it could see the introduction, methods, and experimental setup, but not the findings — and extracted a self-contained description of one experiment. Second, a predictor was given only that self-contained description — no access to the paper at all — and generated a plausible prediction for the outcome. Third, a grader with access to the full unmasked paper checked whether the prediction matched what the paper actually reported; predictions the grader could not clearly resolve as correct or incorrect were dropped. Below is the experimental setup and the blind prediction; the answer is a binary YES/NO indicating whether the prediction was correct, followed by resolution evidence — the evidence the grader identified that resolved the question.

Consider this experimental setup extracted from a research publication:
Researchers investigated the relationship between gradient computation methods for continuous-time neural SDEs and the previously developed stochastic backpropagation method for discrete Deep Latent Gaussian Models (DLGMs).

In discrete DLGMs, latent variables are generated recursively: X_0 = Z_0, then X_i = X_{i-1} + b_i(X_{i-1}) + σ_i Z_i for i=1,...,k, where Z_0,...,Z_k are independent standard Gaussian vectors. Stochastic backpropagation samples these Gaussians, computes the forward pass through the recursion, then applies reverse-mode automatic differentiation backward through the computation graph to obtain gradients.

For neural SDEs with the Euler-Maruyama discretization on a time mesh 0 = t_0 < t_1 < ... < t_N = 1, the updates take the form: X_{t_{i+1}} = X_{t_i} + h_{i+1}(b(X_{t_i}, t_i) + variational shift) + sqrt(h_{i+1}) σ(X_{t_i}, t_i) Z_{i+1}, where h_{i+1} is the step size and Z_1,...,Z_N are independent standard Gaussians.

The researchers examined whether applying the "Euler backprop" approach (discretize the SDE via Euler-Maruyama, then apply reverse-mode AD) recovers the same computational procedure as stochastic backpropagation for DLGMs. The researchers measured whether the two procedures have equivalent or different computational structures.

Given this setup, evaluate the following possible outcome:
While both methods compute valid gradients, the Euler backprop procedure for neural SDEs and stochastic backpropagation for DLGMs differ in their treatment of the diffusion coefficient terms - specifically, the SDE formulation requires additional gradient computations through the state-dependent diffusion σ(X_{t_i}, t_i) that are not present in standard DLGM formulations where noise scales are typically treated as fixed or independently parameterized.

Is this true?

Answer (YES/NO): NO